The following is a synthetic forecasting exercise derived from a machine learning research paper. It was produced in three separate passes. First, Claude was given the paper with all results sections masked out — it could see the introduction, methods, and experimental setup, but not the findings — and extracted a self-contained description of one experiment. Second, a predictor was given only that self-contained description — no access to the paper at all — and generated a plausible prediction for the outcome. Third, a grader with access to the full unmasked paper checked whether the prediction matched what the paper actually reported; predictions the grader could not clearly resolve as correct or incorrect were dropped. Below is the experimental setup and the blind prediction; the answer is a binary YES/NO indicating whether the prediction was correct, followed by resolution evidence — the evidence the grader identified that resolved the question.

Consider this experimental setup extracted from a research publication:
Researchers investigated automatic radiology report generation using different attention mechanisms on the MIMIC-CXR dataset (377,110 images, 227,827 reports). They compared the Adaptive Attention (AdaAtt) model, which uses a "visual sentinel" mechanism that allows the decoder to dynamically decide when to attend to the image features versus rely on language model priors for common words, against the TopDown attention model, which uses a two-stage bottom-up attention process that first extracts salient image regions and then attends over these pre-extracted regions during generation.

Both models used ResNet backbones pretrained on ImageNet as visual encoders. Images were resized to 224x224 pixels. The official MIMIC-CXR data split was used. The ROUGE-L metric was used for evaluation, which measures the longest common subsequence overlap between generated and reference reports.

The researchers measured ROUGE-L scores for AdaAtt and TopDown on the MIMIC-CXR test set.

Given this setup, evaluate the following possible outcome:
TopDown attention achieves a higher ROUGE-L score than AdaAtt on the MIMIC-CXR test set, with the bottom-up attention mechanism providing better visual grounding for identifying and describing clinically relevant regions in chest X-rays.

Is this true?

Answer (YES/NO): YES